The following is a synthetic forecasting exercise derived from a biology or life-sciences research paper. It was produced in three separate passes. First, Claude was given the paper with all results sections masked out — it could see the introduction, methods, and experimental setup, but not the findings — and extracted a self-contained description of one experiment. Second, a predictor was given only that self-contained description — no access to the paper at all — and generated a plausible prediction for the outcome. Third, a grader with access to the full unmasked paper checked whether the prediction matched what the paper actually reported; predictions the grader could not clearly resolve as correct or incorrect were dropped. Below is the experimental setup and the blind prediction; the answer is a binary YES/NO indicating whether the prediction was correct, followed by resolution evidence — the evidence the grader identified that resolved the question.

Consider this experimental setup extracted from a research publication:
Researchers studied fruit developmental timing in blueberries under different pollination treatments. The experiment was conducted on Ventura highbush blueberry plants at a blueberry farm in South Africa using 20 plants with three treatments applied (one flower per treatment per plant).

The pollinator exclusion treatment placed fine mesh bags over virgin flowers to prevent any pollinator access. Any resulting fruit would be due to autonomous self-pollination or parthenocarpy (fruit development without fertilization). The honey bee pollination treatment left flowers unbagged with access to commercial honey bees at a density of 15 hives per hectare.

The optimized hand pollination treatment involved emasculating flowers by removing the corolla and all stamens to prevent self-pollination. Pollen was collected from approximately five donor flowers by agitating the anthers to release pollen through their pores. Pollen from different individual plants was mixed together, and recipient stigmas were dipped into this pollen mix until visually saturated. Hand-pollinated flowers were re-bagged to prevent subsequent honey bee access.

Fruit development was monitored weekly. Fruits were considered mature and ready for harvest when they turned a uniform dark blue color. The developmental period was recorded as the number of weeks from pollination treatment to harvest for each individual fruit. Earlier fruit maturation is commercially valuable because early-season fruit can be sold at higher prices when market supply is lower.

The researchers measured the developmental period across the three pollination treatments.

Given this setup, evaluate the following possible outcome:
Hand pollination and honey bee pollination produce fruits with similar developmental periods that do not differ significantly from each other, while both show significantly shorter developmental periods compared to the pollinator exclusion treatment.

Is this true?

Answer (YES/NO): NO